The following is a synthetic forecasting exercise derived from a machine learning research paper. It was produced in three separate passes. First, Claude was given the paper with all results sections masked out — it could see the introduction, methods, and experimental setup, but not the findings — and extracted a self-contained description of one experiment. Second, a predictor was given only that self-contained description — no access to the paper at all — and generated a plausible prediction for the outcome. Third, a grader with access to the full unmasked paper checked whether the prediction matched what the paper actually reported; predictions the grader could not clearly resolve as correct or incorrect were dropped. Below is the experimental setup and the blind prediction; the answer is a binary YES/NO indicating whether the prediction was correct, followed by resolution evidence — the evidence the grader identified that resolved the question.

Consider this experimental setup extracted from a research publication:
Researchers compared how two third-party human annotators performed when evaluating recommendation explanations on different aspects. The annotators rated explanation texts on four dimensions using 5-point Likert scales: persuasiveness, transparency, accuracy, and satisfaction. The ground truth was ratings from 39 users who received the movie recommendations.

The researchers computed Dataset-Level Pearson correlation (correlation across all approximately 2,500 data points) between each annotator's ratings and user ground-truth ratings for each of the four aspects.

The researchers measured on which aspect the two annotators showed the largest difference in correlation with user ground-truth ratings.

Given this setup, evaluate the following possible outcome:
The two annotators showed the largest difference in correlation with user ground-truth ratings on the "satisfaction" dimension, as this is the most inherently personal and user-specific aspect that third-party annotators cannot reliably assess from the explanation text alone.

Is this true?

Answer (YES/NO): NO